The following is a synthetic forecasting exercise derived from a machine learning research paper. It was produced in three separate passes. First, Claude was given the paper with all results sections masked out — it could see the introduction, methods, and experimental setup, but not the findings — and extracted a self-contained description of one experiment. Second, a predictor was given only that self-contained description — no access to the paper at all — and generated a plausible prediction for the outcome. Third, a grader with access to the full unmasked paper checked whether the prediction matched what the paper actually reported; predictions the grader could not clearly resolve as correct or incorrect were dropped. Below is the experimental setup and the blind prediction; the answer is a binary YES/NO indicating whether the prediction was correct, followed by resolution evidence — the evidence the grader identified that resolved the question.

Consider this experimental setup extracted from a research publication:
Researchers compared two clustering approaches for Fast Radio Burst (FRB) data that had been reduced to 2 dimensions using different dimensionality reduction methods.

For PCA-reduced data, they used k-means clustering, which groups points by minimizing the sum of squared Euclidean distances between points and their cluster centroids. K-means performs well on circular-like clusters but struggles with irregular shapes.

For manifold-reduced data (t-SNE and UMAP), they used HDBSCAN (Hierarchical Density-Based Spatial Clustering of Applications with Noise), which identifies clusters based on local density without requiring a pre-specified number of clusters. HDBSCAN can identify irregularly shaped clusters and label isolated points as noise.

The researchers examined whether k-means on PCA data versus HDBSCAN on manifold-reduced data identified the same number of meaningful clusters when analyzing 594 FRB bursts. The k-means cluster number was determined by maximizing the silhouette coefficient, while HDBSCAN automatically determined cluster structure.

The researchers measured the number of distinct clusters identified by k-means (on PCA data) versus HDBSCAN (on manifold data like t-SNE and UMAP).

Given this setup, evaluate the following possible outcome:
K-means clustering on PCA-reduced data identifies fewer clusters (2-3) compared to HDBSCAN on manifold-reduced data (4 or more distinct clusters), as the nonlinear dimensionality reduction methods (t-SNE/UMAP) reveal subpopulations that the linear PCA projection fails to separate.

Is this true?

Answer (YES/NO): YES